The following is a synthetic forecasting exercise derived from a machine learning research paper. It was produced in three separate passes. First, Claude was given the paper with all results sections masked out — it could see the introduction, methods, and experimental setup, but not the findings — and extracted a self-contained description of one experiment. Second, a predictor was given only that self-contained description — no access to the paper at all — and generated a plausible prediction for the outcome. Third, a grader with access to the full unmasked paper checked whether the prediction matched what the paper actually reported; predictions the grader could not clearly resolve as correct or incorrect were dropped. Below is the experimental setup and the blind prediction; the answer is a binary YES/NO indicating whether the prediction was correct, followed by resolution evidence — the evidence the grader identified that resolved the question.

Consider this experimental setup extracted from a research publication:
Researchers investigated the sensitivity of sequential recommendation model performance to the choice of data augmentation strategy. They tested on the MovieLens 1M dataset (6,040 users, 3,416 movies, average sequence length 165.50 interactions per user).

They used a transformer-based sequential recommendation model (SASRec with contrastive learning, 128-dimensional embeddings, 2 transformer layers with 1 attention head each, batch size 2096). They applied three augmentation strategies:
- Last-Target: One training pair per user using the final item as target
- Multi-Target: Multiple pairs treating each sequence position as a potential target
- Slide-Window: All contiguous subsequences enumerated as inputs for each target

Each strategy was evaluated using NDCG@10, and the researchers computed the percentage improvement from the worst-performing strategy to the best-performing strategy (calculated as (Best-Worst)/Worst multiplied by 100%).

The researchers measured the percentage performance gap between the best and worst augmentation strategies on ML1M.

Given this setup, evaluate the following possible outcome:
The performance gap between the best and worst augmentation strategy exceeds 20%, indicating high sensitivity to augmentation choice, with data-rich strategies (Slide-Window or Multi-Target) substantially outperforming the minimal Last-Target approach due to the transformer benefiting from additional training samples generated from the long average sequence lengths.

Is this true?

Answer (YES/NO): YES